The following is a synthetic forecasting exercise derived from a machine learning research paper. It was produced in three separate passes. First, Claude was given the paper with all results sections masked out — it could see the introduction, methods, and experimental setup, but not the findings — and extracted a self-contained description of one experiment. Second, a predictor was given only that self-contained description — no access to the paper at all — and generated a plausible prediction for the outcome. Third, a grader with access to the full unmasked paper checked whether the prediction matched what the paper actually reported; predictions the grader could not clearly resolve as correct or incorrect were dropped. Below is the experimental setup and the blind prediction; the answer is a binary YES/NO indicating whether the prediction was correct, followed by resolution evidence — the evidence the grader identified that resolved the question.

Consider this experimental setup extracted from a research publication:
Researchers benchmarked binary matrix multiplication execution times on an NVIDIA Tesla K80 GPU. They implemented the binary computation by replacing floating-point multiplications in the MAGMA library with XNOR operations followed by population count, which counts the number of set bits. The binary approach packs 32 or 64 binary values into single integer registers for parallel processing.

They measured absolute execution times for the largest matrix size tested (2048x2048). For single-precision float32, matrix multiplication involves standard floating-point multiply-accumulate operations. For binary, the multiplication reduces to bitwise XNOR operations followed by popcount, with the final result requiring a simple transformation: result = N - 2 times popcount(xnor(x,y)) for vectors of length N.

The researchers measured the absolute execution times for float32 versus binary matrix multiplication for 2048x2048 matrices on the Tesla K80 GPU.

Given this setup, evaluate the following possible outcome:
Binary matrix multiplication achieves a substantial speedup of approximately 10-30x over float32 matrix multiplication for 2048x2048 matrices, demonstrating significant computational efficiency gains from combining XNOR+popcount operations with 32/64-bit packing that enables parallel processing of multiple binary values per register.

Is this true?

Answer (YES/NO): YES